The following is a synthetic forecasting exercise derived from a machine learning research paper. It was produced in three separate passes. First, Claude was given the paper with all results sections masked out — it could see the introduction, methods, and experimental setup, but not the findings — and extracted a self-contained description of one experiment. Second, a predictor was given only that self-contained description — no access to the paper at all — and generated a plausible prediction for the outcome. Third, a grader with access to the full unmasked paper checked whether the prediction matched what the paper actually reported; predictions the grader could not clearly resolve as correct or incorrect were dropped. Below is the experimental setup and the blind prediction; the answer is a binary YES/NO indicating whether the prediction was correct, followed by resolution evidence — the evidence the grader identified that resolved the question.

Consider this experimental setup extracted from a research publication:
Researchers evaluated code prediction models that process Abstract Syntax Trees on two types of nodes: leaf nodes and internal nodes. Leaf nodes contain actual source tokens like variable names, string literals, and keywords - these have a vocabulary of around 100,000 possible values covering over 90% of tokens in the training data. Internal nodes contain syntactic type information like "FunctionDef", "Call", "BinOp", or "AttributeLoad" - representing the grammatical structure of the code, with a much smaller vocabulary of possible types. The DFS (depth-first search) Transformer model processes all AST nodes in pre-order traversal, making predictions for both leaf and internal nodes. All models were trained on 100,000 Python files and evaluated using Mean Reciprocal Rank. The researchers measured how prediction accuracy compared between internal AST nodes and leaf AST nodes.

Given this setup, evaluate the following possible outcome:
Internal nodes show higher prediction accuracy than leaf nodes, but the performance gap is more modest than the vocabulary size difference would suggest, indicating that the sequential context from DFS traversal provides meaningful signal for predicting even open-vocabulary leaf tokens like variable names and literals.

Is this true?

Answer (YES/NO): YES